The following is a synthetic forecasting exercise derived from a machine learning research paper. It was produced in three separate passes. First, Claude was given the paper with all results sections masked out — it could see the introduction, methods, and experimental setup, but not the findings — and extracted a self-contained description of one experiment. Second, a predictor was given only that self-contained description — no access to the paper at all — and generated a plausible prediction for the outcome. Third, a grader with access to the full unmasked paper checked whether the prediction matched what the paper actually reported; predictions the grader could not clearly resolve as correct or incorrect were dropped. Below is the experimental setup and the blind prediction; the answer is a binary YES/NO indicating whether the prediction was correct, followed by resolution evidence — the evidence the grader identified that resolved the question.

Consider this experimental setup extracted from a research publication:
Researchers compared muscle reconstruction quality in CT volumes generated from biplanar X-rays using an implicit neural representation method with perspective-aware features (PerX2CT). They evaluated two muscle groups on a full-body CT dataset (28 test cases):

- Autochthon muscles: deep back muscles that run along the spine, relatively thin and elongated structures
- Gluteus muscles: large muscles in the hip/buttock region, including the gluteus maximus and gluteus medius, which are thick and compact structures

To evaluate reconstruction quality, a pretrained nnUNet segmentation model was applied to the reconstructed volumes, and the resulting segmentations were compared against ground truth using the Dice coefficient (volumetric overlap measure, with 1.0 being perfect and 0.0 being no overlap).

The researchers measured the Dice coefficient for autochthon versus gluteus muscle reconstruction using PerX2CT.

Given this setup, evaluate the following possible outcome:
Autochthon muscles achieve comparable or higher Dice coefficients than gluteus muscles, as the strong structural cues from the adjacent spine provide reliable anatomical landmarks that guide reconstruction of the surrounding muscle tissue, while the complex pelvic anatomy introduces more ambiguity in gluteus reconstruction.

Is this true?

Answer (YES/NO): YES